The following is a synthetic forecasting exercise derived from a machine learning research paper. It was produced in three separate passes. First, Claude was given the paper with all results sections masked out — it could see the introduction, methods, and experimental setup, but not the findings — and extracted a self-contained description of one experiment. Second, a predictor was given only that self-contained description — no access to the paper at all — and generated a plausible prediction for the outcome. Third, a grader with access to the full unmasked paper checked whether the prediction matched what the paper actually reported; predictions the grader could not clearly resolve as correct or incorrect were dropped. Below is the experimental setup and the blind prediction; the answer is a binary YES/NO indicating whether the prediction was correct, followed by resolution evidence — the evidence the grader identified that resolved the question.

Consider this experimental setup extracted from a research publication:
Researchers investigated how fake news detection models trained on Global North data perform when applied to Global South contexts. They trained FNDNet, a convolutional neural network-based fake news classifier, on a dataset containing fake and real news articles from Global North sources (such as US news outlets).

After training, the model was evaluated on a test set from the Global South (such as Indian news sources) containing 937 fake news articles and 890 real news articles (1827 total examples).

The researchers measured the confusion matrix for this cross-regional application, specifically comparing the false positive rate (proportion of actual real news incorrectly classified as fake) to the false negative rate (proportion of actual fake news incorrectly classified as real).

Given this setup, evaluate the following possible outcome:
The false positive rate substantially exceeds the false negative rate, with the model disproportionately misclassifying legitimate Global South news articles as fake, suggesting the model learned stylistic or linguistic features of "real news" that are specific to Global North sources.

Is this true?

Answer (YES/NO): NO